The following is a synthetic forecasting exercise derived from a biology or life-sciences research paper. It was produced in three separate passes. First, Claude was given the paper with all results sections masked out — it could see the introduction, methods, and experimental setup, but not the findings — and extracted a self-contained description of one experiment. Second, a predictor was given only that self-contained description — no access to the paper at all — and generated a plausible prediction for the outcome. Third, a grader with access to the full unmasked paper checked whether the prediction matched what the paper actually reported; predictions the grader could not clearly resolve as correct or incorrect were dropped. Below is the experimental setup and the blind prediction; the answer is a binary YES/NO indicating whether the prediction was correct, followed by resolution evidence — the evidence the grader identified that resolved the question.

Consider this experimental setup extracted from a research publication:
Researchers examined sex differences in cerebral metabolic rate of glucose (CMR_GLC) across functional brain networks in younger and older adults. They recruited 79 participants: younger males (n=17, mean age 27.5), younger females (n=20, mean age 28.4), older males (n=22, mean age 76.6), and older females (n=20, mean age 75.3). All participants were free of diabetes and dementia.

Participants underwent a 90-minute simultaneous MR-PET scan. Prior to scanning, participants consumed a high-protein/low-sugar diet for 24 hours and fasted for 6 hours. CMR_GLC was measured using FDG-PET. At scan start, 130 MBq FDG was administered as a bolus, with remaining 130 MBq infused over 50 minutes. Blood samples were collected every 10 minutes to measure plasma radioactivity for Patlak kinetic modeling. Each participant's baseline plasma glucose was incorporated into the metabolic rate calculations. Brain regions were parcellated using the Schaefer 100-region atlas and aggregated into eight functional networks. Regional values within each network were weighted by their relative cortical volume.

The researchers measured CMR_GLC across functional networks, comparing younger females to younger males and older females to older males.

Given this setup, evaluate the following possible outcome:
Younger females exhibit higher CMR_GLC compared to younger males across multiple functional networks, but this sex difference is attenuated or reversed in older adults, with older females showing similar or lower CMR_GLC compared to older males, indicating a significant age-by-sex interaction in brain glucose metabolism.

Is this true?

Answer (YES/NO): NO